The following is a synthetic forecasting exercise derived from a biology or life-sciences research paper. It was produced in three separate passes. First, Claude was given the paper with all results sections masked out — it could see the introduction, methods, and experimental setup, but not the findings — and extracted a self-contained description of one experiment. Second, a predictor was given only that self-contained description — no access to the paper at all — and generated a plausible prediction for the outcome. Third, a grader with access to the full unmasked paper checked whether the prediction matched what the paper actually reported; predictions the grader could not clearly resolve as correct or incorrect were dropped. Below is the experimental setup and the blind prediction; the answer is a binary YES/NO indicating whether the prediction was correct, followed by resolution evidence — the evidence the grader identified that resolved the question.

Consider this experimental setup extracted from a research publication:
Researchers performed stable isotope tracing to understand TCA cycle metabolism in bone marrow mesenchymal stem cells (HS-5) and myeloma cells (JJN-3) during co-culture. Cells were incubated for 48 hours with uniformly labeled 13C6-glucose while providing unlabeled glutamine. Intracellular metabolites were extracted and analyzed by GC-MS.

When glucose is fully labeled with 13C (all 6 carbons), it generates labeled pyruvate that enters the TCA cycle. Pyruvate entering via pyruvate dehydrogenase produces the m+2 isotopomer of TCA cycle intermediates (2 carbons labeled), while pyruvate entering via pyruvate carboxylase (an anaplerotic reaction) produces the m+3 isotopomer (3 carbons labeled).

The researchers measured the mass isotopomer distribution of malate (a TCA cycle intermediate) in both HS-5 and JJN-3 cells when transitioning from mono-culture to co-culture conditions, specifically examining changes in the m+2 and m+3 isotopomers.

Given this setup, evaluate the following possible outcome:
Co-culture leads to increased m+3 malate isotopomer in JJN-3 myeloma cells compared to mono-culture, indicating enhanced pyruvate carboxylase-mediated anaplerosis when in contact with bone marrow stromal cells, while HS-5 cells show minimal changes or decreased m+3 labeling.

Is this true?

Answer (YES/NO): NO